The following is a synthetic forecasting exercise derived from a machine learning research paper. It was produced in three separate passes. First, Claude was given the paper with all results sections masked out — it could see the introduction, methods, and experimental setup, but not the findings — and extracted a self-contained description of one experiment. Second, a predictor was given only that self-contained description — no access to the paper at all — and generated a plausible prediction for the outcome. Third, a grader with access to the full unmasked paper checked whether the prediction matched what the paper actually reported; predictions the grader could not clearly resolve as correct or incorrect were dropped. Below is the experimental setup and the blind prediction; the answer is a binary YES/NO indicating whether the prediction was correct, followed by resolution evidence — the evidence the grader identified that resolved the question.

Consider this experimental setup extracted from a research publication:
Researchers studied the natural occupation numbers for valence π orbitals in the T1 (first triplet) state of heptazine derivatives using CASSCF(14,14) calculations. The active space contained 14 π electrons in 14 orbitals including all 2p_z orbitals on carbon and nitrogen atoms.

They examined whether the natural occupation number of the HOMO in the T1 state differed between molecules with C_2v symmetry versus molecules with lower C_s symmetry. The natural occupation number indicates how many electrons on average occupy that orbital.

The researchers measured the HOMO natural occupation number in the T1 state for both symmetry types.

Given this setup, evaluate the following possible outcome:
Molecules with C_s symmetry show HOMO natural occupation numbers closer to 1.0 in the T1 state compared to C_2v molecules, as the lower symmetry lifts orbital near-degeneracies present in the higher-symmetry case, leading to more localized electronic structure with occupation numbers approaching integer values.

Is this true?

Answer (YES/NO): NO